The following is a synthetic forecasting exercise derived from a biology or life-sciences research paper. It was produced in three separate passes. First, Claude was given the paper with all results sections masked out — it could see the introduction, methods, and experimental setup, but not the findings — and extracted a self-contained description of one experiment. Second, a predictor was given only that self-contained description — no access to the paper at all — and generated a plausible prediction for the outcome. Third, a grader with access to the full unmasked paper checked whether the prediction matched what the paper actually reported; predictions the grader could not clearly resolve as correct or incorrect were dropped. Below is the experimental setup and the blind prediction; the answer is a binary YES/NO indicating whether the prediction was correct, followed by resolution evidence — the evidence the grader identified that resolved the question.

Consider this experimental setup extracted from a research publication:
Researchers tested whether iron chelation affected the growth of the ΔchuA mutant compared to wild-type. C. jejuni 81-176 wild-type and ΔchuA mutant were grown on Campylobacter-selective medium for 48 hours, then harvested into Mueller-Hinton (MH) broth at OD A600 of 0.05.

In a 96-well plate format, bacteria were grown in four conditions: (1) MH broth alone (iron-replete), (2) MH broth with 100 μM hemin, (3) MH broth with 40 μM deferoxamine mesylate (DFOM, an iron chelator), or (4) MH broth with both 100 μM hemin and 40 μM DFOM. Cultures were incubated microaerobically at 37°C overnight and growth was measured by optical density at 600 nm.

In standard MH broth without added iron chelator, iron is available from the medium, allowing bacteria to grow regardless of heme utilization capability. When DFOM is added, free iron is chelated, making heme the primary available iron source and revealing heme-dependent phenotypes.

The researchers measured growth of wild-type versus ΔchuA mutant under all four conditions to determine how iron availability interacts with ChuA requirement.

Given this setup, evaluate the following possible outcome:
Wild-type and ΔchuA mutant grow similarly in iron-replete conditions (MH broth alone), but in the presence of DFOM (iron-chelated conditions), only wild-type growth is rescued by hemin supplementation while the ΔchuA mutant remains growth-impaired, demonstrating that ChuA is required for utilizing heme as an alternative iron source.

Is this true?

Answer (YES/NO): YES